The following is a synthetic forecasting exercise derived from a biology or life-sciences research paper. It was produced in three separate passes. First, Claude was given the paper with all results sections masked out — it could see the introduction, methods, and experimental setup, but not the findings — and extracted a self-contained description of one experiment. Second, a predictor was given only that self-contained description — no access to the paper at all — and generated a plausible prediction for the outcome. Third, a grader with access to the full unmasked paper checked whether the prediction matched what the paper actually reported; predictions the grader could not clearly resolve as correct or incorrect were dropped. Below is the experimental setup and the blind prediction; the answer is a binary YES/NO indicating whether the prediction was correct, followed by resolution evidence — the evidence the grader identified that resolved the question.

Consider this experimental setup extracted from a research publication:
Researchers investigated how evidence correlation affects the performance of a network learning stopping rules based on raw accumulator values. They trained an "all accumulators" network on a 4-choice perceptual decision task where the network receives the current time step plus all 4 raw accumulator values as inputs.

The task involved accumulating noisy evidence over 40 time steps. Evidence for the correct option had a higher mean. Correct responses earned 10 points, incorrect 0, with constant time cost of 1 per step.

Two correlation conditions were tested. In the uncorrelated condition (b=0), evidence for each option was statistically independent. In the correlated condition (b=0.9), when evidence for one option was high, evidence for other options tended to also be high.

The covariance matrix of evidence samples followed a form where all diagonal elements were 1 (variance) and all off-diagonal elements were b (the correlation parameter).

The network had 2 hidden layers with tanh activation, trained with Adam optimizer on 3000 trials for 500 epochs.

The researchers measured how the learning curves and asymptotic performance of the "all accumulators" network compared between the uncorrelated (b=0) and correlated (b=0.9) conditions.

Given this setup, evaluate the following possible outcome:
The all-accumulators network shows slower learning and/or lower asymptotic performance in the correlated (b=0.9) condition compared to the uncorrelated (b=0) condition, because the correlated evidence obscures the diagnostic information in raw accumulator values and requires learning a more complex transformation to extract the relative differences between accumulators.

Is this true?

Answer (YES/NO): NO